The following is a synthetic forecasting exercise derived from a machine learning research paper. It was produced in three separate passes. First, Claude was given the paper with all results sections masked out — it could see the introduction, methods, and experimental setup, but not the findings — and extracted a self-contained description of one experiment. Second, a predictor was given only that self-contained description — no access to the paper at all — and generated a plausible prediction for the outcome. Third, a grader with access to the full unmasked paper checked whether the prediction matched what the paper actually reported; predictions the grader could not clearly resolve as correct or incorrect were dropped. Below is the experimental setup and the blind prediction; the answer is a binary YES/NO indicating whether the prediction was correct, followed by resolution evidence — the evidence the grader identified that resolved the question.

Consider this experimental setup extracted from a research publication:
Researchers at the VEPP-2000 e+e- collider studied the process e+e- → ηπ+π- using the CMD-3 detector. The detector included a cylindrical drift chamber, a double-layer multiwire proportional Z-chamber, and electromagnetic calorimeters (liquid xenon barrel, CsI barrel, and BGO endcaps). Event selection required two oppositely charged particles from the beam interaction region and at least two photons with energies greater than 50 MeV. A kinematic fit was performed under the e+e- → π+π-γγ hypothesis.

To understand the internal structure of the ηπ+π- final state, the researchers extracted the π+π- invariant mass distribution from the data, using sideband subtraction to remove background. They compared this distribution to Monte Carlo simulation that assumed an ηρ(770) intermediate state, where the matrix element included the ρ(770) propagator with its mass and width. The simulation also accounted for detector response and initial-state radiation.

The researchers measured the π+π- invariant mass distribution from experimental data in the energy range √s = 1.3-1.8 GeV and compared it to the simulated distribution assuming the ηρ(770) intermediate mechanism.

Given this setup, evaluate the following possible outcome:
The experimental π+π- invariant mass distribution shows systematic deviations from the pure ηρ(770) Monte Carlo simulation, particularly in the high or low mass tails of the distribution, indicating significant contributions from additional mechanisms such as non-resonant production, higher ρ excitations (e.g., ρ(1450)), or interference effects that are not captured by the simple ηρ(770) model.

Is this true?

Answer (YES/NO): NO